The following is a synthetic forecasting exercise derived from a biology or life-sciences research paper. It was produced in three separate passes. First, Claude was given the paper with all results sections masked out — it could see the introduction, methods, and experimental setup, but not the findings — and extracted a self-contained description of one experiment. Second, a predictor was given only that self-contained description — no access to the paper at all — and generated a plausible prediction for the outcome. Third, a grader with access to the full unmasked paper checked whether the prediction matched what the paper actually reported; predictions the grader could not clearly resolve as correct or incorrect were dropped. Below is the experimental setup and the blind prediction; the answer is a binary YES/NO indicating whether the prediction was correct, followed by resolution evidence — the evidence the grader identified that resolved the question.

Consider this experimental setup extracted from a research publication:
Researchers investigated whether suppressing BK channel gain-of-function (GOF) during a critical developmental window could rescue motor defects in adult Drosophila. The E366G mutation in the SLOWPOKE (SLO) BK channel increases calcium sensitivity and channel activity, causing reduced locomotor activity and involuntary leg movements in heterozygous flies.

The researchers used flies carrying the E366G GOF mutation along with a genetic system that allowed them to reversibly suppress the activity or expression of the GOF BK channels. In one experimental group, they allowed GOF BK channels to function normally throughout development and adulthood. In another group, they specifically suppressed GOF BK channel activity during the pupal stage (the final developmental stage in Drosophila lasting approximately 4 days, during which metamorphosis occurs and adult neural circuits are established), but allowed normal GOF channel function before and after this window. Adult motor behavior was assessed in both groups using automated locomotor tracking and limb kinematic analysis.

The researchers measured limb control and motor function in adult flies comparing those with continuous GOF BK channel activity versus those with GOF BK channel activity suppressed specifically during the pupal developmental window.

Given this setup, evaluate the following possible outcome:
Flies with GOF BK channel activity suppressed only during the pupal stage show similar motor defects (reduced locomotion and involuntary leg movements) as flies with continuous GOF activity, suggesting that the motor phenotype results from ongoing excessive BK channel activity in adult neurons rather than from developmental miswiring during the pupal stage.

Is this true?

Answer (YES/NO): NO